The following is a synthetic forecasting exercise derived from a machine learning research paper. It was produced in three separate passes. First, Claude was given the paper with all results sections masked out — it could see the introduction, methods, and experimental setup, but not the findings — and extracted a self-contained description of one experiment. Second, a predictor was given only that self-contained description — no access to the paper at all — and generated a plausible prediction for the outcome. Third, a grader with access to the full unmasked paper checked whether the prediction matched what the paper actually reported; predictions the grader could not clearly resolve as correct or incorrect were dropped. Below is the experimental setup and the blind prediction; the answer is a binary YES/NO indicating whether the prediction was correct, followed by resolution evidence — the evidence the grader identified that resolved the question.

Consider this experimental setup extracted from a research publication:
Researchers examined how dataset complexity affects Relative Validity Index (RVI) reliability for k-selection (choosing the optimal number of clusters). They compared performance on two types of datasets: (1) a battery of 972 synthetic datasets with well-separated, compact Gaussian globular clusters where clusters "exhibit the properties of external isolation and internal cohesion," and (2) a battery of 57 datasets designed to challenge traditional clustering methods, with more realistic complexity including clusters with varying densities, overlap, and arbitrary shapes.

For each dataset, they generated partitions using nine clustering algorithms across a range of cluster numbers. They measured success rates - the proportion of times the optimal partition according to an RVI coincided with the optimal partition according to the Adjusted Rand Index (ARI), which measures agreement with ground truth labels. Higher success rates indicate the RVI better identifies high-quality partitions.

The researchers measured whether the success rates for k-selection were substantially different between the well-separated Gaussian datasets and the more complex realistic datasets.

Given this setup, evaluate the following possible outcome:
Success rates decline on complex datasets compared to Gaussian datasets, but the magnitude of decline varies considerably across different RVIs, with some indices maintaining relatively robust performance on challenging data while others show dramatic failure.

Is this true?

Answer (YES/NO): NO